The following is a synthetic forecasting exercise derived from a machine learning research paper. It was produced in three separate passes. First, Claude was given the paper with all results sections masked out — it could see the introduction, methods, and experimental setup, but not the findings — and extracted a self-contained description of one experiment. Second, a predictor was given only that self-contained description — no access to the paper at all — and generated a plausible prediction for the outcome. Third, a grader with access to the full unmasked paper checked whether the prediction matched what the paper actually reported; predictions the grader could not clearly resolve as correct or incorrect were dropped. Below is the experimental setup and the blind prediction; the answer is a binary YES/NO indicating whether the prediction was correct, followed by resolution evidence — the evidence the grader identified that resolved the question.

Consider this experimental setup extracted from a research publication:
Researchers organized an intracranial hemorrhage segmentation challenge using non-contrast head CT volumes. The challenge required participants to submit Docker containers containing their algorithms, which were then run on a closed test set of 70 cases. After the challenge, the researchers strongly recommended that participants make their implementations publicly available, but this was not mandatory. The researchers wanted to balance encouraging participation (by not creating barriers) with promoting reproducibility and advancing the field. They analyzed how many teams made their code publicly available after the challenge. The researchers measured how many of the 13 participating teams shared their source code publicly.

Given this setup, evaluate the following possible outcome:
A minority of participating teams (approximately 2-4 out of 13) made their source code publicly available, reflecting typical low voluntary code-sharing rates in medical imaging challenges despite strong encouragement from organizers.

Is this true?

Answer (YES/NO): NO